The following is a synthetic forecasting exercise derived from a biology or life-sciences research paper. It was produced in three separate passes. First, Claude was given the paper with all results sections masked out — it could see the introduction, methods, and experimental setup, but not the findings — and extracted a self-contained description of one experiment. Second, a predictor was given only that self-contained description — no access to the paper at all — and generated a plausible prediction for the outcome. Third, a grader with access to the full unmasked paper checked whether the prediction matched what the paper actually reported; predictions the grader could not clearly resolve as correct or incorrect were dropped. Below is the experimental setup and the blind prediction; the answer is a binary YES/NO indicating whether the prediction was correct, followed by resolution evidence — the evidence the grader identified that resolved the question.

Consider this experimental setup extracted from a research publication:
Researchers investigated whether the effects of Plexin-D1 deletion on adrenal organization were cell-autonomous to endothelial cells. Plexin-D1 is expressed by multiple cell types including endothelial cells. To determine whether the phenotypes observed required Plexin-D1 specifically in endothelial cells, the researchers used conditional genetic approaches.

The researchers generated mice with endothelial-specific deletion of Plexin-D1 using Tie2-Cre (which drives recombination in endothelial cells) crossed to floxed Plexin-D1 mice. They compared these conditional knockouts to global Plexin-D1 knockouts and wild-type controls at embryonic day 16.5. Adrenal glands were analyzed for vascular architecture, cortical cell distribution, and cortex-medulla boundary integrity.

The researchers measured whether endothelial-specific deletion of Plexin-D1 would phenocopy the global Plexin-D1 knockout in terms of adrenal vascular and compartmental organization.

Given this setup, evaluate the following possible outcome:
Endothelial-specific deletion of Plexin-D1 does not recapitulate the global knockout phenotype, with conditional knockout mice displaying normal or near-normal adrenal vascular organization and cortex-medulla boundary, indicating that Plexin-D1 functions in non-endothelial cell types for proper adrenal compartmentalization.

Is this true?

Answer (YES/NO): NO